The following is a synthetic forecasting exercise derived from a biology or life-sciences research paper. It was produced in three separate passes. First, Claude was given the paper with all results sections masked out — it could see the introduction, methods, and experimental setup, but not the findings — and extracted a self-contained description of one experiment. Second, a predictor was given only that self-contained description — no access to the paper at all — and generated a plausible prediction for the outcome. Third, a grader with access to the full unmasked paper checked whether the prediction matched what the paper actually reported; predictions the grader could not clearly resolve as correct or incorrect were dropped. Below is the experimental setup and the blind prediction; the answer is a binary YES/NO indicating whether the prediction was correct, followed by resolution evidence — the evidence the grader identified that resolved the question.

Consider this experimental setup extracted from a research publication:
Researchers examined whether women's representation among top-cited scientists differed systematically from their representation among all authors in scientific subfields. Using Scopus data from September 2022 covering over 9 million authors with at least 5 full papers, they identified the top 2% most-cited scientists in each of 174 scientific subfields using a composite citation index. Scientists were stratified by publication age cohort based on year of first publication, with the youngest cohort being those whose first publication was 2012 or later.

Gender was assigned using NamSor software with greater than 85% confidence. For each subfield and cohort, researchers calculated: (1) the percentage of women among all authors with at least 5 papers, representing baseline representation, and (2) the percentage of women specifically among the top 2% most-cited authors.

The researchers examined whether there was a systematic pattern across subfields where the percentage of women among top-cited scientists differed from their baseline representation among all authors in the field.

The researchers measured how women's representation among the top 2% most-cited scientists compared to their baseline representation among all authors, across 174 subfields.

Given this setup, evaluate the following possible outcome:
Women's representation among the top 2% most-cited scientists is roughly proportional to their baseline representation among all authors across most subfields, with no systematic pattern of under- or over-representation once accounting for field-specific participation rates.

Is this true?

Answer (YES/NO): NO